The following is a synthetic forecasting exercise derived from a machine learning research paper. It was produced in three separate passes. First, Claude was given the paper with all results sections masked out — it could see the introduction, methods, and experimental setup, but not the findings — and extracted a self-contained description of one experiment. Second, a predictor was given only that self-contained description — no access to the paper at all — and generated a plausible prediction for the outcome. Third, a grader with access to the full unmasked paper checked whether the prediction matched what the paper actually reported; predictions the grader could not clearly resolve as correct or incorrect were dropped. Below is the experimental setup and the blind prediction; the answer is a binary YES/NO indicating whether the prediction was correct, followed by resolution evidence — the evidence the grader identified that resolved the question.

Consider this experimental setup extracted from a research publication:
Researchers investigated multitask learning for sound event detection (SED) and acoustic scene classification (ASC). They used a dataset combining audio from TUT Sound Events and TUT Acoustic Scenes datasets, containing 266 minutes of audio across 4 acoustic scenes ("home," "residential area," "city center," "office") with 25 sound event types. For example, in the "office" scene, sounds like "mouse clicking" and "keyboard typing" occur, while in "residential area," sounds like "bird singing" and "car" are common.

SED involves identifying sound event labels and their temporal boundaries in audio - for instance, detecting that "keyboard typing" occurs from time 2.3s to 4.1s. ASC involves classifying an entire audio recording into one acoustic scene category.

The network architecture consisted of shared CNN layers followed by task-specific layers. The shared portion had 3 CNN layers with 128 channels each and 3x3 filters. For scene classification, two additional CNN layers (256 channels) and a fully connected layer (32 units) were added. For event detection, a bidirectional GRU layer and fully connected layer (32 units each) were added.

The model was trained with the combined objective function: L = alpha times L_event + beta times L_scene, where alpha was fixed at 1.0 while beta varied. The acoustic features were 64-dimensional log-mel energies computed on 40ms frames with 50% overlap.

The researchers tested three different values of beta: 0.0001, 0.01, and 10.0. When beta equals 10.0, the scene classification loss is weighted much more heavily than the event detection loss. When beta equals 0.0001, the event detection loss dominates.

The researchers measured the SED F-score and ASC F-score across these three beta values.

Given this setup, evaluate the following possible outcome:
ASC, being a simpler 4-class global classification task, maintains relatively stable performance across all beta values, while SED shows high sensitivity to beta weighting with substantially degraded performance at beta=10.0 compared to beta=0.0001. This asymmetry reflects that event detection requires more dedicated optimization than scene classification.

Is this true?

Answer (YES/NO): NO